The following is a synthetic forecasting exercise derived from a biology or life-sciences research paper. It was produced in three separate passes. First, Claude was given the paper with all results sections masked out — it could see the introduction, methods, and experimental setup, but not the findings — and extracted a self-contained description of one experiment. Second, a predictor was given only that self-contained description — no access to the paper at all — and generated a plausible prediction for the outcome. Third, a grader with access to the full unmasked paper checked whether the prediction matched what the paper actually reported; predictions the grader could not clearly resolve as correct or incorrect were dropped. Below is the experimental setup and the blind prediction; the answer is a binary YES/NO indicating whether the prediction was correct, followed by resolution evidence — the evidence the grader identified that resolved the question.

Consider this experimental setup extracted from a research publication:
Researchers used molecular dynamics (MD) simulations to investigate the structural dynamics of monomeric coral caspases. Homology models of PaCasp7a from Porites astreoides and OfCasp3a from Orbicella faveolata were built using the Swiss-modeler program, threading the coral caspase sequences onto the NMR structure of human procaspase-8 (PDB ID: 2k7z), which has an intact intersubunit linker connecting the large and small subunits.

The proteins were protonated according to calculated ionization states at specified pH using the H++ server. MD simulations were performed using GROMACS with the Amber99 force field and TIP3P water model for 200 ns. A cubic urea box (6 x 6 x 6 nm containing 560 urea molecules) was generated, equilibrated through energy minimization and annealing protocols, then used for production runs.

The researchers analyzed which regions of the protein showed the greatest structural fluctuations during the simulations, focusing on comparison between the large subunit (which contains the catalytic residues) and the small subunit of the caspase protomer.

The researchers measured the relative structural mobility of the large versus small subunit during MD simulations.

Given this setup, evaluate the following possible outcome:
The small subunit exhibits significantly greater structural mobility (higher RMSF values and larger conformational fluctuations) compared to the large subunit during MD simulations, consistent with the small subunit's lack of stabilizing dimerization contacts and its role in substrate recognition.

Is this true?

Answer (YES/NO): YES